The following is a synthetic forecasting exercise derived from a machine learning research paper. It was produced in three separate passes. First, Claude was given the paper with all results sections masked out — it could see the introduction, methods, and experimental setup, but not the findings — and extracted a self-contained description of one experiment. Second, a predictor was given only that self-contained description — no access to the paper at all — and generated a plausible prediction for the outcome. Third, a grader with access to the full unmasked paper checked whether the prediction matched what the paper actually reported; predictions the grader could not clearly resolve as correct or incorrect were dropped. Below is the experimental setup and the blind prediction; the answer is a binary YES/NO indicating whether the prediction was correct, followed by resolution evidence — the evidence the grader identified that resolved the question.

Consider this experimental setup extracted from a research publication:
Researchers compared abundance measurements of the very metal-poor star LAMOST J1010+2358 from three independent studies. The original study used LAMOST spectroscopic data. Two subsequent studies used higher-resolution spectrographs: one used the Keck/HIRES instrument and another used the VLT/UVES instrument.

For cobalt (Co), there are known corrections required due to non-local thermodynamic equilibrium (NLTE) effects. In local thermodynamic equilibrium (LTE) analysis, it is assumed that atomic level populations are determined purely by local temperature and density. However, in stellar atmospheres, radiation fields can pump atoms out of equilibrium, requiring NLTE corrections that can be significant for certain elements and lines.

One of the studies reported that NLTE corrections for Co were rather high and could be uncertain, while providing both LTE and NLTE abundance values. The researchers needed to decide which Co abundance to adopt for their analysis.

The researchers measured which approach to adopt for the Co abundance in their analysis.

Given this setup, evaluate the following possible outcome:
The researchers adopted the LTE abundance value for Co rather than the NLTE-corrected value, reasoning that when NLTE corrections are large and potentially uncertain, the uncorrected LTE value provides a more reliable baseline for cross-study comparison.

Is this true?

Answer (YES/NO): YES